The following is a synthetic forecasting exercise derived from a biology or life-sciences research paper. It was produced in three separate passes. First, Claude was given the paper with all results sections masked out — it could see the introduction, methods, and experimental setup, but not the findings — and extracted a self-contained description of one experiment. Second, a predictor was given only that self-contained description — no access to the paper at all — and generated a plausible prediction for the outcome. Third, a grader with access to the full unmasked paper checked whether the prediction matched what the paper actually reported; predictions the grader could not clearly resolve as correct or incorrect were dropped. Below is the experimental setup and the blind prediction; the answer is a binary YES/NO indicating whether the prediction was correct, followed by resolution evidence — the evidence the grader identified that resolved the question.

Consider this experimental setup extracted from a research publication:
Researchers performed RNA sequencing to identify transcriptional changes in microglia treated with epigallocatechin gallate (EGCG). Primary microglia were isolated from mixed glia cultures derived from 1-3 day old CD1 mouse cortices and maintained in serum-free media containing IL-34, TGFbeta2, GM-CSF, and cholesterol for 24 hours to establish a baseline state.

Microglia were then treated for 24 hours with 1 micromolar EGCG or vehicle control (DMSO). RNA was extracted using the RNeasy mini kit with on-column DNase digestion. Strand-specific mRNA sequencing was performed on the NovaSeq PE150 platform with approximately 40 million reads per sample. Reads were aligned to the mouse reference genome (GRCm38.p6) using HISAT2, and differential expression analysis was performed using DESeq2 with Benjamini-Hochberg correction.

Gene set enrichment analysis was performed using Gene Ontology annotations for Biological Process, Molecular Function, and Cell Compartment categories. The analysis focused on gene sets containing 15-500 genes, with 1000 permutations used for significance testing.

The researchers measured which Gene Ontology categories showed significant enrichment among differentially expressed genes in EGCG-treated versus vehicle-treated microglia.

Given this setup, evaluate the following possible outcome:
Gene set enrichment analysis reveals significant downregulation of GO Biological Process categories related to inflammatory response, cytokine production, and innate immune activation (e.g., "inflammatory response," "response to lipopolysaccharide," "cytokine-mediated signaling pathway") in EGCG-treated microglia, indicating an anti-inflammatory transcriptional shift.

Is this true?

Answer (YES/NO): NO